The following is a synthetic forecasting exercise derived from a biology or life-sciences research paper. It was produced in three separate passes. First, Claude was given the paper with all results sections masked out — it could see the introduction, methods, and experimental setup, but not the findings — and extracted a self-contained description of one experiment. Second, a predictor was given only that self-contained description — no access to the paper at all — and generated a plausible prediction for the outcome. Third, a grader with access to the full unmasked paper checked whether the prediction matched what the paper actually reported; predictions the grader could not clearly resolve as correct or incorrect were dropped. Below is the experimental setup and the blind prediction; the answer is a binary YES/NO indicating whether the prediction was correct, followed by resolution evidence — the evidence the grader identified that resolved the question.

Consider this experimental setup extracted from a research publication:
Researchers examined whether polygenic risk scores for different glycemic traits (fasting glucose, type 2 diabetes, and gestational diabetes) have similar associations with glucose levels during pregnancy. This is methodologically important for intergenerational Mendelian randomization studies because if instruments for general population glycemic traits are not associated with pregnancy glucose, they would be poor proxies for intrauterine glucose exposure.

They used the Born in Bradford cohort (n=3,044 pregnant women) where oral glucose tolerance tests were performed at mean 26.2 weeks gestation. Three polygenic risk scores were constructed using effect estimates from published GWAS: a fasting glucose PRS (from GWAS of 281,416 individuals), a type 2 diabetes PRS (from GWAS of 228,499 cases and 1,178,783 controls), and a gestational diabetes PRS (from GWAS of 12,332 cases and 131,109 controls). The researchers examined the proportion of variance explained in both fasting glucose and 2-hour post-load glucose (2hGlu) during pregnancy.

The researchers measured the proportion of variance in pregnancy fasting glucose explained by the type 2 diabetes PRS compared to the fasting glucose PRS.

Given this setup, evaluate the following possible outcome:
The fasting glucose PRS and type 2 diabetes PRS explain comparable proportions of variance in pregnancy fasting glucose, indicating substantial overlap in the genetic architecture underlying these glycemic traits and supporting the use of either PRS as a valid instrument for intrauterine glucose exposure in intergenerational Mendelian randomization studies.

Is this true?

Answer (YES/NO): NO